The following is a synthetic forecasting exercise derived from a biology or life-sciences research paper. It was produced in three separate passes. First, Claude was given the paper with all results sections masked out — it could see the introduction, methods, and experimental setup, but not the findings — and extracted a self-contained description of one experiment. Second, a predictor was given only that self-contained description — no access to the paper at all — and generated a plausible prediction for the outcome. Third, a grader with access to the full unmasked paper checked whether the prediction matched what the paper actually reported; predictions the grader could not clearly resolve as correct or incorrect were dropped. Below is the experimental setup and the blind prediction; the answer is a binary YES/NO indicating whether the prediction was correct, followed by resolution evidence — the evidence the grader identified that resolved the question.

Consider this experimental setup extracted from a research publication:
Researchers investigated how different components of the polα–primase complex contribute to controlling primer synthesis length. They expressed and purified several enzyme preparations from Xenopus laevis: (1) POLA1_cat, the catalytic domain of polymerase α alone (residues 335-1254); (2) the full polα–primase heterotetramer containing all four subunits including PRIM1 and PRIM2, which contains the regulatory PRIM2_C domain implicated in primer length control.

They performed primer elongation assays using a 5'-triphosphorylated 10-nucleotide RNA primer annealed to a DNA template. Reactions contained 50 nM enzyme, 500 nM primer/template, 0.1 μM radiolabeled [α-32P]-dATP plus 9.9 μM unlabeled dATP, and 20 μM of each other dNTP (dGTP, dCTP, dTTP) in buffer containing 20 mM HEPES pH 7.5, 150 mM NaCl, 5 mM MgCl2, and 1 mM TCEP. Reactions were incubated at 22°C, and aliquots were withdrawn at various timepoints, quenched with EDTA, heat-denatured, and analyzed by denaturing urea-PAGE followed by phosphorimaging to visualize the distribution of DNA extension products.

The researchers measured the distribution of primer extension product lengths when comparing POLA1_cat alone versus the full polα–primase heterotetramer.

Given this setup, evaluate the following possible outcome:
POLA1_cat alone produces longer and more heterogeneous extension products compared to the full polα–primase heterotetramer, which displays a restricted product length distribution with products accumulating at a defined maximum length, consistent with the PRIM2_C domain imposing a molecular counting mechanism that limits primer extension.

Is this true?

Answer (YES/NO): NO